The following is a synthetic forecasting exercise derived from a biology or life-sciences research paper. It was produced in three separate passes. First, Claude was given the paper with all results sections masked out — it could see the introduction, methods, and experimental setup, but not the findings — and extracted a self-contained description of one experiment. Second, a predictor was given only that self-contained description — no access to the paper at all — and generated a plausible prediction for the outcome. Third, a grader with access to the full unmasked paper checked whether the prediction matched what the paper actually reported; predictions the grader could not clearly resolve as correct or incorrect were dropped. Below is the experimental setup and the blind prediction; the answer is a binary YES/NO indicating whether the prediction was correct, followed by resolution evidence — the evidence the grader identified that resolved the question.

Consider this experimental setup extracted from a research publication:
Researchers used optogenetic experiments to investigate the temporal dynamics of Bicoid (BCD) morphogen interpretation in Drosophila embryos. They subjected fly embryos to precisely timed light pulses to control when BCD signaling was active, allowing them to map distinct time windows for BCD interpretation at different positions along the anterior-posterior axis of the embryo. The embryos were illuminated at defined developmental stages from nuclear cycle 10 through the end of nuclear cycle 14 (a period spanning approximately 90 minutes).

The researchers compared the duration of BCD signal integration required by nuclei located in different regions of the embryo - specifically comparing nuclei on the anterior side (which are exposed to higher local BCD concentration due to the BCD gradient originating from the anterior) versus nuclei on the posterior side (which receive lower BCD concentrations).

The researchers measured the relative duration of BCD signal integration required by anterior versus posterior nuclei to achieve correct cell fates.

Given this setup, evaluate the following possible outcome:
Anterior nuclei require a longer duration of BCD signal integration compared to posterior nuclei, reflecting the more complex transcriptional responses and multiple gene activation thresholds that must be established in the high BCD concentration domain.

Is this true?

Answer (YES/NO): YES